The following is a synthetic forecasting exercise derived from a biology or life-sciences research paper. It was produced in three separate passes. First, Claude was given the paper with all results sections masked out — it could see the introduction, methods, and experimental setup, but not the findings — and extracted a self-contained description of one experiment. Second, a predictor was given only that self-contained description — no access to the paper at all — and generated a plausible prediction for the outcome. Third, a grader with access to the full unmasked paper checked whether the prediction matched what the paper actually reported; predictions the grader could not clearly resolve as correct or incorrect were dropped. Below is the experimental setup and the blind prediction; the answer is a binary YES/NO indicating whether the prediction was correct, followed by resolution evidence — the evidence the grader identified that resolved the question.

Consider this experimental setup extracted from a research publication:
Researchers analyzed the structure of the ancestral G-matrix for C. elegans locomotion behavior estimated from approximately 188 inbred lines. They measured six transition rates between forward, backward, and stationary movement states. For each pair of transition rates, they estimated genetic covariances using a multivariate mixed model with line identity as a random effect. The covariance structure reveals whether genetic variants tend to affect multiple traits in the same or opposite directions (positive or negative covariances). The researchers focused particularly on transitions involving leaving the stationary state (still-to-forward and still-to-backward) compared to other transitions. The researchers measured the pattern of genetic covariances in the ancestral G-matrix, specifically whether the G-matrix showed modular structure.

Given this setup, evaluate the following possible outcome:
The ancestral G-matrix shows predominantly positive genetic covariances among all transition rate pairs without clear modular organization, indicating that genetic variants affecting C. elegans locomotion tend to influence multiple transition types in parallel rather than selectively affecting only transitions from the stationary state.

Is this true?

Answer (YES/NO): NO